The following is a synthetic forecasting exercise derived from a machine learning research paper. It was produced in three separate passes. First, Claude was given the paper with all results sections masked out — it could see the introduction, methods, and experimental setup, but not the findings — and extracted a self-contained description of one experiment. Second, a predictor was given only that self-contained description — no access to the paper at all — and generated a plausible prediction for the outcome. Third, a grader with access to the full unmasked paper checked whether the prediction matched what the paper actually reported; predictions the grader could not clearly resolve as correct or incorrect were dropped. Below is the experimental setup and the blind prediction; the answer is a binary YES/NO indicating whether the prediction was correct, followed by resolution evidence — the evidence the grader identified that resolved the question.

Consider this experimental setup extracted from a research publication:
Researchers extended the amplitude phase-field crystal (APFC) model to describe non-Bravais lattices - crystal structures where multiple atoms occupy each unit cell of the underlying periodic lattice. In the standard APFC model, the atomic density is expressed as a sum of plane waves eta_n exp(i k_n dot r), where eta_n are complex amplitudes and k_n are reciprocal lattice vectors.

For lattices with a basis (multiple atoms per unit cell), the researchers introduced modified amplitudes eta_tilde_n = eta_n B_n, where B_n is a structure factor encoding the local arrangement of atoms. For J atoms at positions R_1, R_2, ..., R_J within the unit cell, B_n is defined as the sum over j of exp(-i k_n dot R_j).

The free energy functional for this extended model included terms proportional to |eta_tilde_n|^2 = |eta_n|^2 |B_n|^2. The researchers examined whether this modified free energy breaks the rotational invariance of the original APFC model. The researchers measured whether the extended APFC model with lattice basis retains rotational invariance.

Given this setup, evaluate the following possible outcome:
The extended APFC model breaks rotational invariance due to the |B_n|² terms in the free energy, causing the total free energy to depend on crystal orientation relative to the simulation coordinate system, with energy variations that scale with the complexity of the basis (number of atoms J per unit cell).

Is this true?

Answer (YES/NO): NO